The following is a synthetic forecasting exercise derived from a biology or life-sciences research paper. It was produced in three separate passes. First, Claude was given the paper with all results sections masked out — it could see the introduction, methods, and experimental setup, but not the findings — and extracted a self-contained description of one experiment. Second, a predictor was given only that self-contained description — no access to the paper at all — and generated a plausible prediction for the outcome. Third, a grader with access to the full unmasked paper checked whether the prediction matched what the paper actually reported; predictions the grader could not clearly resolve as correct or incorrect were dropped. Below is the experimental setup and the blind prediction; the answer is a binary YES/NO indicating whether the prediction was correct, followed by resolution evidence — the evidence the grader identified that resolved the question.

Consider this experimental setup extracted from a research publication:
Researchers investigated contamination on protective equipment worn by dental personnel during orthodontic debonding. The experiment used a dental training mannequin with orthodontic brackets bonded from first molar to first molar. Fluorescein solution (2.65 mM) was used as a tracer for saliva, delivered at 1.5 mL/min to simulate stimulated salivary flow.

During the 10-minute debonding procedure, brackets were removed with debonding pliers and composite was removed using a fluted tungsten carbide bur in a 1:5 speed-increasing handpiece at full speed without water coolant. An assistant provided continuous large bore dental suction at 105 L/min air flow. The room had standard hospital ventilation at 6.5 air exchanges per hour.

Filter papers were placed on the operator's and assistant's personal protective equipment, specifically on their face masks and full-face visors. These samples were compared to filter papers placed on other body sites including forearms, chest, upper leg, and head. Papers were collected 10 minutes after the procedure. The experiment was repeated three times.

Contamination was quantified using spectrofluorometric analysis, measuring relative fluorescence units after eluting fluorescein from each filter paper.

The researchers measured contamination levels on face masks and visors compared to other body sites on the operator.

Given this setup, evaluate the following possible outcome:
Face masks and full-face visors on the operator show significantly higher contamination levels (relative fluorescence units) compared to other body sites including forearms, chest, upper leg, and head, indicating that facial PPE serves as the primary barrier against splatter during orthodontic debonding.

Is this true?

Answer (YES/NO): NO